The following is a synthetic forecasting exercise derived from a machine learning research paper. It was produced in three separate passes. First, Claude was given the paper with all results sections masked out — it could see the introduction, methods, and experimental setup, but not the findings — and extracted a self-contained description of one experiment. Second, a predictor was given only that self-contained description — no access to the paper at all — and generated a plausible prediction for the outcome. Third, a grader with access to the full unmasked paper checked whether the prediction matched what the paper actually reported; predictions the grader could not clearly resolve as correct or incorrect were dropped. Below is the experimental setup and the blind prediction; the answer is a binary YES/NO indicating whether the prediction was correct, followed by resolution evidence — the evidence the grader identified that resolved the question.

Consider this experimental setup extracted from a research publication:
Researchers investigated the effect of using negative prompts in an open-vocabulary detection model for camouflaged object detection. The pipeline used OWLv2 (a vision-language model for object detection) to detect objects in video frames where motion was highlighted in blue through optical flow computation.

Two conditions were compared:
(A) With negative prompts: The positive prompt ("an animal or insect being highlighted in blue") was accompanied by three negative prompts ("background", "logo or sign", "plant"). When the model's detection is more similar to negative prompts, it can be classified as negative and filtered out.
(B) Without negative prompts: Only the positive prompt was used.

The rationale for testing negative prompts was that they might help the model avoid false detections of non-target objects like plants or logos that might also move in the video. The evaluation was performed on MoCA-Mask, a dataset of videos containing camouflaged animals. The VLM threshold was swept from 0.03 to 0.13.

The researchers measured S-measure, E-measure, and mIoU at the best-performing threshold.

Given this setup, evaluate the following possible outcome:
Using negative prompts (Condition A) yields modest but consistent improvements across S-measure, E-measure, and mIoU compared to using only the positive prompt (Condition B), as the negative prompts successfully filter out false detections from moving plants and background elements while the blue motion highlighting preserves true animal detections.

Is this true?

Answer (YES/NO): NO